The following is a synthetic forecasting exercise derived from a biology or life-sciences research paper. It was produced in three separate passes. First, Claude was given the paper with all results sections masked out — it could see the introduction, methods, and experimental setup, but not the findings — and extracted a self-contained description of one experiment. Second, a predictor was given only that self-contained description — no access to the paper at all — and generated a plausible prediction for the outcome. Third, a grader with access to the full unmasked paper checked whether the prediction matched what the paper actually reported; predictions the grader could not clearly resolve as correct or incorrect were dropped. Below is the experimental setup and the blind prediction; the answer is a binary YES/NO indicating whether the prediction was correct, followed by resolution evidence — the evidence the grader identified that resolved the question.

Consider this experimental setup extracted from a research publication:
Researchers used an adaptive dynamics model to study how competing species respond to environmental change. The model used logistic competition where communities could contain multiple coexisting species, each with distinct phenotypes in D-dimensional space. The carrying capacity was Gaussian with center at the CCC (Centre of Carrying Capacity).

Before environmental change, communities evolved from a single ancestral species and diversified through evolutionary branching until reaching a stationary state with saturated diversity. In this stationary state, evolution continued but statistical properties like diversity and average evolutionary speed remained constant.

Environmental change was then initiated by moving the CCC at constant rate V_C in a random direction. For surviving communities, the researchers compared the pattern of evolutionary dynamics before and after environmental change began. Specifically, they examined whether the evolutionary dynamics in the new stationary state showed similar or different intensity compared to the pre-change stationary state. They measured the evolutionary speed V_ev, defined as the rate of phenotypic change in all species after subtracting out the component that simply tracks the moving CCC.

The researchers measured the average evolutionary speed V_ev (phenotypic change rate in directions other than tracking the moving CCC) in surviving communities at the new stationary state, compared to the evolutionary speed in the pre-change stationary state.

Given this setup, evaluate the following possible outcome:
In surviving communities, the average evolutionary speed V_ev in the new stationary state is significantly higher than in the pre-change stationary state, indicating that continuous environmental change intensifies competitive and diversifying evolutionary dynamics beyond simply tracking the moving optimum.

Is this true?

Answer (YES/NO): YES